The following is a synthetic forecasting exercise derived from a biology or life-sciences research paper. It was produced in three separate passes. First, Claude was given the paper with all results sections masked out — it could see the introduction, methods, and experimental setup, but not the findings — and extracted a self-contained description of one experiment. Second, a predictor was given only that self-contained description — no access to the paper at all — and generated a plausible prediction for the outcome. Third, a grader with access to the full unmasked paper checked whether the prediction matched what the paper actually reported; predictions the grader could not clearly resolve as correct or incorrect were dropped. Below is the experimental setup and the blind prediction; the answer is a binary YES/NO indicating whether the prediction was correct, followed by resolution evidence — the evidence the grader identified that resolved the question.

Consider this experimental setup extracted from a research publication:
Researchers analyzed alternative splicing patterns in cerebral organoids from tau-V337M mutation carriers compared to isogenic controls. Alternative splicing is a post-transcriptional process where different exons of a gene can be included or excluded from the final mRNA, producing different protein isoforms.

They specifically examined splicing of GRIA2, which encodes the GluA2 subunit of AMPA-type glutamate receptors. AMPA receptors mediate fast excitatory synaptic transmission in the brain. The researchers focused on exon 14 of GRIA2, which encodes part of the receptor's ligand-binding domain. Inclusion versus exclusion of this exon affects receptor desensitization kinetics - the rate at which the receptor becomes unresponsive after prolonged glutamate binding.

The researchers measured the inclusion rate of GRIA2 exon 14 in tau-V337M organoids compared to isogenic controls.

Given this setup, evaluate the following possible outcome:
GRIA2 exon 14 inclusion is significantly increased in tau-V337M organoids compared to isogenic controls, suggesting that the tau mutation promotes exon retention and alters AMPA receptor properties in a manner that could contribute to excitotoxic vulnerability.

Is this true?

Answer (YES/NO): YES